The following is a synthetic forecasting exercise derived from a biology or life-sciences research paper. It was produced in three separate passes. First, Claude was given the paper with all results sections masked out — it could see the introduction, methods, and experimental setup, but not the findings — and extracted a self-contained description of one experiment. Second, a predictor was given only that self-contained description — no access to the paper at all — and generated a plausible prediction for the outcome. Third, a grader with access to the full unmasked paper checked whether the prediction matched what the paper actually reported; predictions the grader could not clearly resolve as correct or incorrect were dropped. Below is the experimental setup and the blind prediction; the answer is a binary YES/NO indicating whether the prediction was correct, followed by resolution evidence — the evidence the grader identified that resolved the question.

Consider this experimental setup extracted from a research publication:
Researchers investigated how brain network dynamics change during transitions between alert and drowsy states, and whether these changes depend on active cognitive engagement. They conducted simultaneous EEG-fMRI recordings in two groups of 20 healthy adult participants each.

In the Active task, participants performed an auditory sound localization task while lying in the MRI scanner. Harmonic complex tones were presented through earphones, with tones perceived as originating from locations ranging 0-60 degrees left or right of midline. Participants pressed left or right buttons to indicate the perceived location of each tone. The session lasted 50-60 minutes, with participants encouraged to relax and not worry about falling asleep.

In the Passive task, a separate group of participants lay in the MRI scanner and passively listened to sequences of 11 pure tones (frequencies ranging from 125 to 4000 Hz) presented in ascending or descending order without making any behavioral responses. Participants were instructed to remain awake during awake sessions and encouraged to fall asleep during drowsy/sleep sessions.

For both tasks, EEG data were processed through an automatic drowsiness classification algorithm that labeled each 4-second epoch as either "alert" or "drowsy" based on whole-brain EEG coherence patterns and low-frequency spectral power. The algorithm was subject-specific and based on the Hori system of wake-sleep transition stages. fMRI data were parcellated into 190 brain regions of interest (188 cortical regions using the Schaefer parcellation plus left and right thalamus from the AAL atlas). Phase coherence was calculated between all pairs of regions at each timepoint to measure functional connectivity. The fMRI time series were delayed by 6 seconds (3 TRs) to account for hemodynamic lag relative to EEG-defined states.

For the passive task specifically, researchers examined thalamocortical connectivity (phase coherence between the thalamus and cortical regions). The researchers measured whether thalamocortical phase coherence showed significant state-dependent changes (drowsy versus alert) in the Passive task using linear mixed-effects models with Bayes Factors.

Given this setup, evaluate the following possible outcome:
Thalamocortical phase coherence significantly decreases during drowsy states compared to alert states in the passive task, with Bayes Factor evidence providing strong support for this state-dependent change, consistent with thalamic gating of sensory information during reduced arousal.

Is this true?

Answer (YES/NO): NO